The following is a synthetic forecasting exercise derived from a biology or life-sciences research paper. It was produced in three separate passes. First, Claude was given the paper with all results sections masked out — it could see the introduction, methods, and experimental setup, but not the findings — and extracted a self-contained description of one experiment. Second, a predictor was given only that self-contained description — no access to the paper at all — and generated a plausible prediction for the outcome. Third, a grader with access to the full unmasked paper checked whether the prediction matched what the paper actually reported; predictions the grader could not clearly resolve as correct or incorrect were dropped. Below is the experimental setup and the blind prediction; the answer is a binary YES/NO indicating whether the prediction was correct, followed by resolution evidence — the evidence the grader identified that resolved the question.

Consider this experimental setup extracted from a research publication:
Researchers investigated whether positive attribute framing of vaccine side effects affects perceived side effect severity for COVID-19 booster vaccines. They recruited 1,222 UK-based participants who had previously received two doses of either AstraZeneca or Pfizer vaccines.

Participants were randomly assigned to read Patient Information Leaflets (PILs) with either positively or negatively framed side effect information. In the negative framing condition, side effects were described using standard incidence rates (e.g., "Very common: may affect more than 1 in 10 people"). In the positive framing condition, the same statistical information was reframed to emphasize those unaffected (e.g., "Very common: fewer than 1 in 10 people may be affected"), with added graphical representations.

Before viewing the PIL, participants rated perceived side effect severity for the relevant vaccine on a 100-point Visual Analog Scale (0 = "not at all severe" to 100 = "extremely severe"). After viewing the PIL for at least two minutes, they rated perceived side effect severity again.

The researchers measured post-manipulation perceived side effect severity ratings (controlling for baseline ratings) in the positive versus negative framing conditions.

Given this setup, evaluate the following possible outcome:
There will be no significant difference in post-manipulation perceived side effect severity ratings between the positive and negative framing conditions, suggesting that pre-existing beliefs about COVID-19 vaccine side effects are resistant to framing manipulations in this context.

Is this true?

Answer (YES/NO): NO